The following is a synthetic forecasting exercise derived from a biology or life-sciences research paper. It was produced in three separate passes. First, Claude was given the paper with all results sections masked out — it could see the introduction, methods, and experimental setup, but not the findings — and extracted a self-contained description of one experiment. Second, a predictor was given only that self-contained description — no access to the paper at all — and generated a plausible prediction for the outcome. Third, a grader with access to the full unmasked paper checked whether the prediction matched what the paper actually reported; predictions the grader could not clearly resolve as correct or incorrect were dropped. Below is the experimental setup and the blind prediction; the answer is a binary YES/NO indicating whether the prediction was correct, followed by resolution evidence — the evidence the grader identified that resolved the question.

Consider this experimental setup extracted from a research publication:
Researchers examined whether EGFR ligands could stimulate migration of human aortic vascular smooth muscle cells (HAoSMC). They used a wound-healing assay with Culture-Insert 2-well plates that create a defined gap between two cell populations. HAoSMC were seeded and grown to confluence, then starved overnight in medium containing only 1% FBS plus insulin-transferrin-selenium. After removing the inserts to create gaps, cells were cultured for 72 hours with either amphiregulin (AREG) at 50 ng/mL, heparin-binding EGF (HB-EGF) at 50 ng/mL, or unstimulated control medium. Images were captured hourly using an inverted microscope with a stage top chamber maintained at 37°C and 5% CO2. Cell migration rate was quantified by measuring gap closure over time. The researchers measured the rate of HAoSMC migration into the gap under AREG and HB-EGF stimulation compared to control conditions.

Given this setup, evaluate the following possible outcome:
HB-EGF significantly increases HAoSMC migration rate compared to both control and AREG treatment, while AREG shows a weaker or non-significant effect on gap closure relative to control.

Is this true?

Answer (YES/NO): NO